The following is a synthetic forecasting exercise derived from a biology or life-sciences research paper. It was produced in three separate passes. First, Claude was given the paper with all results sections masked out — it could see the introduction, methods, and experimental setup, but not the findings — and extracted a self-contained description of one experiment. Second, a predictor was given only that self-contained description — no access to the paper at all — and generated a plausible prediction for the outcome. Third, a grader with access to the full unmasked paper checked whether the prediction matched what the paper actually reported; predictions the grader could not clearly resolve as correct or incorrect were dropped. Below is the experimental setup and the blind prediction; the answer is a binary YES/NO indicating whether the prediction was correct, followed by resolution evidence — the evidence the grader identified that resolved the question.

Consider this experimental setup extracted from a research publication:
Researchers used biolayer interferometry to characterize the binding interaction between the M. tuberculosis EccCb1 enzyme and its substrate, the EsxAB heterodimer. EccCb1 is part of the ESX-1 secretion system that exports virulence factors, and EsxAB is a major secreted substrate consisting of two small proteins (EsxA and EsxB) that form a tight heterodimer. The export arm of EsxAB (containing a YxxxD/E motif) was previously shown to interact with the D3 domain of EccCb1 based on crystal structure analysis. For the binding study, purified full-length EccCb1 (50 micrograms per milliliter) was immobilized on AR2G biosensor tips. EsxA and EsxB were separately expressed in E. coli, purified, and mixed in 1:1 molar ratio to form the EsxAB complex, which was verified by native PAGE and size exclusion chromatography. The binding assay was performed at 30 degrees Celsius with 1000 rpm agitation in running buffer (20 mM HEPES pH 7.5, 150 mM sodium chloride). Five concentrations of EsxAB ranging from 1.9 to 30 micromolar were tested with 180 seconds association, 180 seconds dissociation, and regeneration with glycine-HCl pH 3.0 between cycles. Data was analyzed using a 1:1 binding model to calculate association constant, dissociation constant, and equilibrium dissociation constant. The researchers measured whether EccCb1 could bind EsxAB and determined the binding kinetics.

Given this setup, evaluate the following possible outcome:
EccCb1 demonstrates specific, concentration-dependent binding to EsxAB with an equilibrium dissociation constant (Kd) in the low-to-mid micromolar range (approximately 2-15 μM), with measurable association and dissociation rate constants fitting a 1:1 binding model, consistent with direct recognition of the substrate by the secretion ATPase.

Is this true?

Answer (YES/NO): NO